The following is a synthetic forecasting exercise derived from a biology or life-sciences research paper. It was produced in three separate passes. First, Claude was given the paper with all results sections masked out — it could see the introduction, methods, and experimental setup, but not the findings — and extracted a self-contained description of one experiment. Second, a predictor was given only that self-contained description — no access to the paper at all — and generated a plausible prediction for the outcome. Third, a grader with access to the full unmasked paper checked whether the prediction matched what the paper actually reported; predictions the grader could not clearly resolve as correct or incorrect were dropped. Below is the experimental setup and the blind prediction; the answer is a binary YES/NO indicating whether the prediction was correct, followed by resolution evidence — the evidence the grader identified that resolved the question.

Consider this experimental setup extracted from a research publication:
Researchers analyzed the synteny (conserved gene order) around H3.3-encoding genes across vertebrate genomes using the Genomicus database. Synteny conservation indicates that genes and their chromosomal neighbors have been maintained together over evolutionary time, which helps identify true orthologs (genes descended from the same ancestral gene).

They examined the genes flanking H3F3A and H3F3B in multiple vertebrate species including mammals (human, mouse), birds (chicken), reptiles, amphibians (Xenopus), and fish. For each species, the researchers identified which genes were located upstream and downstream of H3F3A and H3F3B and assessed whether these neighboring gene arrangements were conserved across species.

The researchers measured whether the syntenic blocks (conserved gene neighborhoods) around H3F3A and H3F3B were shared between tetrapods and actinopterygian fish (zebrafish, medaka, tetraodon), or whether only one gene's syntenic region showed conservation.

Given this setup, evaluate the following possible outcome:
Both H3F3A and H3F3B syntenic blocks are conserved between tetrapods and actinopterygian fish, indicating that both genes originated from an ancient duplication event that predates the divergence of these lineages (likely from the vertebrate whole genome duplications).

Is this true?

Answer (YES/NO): NO